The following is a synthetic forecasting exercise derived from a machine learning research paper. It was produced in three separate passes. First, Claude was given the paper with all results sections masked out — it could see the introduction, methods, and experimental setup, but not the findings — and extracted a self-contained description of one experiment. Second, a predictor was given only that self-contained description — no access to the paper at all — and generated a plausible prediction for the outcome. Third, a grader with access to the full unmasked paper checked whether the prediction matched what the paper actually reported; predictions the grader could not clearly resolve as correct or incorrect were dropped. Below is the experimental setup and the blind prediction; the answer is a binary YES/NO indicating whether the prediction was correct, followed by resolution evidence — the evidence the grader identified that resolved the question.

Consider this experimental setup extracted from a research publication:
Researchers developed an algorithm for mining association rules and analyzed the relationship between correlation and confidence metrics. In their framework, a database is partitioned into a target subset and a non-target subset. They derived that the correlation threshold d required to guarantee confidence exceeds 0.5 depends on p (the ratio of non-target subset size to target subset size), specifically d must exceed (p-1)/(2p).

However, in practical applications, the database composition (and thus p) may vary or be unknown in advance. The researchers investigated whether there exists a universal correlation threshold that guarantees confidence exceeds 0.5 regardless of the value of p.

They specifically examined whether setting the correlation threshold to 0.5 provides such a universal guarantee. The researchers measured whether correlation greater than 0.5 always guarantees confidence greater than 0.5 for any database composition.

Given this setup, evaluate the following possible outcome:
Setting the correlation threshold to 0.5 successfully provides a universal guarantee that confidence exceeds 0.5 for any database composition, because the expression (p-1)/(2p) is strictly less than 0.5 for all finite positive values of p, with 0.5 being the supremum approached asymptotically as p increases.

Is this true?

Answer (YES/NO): YES